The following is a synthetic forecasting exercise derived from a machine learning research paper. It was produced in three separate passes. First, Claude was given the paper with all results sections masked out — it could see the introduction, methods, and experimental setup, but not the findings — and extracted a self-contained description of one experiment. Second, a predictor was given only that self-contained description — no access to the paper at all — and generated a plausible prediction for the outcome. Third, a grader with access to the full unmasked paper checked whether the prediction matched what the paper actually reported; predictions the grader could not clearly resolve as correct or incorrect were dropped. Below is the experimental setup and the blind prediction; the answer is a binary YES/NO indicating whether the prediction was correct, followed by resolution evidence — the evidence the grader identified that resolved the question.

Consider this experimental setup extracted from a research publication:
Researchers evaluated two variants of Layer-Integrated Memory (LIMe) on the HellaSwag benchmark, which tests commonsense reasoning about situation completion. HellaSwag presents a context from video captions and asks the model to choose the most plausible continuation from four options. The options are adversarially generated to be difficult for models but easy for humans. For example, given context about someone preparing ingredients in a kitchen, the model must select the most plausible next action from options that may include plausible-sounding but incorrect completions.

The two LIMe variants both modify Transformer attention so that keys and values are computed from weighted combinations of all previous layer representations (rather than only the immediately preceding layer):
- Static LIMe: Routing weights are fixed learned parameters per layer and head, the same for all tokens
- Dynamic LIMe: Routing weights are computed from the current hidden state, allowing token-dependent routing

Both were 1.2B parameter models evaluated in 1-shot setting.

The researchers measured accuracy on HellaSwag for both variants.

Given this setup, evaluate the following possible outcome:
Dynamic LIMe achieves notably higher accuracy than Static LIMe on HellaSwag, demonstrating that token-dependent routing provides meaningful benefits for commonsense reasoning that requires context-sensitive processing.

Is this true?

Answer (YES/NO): NO